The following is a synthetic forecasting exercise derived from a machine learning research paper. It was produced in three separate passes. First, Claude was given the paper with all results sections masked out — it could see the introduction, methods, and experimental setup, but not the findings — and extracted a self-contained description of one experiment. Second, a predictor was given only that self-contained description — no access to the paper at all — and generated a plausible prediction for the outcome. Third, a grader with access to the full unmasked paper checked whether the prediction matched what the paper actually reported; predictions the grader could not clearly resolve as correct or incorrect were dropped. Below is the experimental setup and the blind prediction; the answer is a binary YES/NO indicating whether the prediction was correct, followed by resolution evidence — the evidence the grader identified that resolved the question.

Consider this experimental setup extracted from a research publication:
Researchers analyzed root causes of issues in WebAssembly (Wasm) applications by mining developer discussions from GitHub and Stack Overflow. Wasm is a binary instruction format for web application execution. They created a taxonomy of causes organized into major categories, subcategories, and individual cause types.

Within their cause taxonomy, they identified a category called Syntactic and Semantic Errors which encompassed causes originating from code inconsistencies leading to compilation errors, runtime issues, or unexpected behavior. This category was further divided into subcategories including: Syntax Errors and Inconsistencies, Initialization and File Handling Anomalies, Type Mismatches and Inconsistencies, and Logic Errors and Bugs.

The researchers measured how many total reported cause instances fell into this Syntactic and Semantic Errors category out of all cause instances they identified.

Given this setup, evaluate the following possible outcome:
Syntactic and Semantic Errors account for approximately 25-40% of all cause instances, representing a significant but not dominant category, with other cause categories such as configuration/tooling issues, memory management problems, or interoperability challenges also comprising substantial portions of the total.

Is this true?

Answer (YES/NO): YES